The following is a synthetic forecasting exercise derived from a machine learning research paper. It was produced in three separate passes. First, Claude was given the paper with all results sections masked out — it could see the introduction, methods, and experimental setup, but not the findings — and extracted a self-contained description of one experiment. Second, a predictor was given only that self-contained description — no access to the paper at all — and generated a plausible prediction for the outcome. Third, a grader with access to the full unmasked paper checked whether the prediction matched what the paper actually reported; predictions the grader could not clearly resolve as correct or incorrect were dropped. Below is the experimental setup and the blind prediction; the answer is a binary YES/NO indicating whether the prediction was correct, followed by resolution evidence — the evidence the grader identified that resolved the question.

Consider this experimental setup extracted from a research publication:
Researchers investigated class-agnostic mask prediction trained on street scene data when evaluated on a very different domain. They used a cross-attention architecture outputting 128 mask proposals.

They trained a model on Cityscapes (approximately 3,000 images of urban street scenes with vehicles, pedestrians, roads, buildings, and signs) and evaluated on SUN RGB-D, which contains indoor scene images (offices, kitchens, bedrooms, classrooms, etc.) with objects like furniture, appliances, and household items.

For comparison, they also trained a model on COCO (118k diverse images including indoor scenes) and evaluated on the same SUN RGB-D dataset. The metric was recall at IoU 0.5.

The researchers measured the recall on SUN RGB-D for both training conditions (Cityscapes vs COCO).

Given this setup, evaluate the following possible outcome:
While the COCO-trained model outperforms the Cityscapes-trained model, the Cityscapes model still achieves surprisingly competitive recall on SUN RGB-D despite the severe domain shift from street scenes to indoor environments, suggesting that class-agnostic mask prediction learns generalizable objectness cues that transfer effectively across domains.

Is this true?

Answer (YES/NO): NO